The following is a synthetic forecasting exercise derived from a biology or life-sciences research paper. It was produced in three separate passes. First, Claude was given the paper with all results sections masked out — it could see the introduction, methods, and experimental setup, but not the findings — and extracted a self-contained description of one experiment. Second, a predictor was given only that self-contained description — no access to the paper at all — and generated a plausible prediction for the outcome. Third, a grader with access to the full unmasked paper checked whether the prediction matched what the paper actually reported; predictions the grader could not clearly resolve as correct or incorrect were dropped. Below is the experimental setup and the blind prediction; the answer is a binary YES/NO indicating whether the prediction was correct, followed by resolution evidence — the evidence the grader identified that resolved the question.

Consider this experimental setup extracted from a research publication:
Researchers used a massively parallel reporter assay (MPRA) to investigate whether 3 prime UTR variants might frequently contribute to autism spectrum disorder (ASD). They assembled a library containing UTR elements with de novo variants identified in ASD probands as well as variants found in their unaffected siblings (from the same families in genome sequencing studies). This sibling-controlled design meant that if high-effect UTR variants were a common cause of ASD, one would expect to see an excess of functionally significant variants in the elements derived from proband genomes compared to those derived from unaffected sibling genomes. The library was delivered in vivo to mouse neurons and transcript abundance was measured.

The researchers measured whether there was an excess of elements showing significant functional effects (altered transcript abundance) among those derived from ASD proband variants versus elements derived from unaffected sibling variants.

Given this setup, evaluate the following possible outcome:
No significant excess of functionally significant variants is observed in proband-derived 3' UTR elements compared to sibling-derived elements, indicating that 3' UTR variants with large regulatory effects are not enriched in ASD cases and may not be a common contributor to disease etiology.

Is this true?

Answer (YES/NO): YES